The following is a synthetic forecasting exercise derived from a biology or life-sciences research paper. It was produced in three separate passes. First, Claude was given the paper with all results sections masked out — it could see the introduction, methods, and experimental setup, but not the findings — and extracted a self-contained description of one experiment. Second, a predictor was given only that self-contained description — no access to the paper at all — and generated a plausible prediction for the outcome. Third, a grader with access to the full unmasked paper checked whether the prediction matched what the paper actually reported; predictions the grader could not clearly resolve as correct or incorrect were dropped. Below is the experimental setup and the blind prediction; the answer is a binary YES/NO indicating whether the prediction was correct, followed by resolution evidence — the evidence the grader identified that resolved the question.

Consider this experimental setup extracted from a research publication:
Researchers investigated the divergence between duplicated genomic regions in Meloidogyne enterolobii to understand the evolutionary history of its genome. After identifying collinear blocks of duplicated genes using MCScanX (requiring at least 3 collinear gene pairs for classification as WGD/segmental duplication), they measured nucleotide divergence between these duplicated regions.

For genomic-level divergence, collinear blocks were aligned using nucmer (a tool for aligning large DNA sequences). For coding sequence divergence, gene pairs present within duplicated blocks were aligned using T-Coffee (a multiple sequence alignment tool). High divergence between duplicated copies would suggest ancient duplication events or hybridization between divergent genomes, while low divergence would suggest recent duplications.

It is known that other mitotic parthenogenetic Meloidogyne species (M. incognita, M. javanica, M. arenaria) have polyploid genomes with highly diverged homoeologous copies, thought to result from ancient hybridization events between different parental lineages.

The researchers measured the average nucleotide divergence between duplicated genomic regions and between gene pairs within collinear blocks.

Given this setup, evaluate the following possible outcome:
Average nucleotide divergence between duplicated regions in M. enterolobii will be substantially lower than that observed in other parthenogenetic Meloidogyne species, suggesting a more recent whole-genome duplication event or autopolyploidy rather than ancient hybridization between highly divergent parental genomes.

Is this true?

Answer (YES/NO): NO